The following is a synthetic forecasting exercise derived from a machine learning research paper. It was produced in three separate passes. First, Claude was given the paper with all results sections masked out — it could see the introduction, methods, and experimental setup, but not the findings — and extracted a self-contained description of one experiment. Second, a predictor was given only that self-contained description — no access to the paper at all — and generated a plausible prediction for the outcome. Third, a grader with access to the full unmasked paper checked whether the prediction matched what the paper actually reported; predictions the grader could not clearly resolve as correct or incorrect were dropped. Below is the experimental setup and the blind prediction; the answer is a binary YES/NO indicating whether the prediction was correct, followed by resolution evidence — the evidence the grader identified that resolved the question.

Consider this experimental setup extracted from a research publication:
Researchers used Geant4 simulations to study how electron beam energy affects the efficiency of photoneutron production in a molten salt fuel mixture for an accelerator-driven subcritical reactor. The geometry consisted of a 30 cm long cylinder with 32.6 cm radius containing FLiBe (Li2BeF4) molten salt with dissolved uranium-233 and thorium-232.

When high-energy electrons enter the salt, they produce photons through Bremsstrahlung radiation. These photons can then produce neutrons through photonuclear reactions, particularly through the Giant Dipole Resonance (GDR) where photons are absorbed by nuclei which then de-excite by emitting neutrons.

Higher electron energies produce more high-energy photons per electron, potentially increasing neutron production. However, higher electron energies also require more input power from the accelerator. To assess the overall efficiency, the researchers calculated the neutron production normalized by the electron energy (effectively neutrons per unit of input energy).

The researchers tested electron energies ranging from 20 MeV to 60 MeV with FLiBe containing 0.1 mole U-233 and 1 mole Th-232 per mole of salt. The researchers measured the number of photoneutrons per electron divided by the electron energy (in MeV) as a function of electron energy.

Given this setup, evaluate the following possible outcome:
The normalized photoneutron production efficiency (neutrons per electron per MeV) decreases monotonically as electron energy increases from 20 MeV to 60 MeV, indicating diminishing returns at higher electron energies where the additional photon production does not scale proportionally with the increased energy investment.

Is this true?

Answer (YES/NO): NO